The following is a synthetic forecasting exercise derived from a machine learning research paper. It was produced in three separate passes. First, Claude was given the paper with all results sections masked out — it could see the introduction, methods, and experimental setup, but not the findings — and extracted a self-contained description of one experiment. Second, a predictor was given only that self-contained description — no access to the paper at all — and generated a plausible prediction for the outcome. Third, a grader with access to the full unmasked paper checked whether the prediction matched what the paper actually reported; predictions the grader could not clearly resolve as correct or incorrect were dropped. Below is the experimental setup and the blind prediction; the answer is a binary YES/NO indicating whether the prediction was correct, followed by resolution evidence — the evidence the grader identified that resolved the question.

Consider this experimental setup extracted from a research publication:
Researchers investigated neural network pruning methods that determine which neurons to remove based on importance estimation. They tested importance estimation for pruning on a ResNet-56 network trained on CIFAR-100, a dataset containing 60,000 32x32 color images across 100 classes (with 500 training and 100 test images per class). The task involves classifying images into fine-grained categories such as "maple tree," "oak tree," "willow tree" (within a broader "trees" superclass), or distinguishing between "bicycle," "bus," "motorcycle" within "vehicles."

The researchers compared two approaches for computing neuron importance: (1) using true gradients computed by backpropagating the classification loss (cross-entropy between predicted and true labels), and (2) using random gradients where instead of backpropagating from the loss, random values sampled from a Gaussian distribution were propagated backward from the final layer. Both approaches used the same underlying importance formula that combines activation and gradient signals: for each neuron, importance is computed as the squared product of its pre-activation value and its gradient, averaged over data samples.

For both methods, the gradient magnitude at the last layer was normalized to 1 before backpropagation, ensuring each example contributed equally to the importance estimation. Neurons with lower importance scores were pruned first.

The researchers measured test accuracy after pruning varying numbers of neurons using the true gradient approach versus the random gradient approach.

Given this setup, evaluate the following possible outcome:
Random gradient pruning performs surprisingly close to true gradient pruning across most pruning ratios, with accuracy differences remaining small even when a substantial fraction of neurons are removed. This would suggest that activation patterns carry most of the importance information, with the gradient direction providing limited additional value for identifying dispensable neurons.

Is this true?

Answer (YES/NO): YES